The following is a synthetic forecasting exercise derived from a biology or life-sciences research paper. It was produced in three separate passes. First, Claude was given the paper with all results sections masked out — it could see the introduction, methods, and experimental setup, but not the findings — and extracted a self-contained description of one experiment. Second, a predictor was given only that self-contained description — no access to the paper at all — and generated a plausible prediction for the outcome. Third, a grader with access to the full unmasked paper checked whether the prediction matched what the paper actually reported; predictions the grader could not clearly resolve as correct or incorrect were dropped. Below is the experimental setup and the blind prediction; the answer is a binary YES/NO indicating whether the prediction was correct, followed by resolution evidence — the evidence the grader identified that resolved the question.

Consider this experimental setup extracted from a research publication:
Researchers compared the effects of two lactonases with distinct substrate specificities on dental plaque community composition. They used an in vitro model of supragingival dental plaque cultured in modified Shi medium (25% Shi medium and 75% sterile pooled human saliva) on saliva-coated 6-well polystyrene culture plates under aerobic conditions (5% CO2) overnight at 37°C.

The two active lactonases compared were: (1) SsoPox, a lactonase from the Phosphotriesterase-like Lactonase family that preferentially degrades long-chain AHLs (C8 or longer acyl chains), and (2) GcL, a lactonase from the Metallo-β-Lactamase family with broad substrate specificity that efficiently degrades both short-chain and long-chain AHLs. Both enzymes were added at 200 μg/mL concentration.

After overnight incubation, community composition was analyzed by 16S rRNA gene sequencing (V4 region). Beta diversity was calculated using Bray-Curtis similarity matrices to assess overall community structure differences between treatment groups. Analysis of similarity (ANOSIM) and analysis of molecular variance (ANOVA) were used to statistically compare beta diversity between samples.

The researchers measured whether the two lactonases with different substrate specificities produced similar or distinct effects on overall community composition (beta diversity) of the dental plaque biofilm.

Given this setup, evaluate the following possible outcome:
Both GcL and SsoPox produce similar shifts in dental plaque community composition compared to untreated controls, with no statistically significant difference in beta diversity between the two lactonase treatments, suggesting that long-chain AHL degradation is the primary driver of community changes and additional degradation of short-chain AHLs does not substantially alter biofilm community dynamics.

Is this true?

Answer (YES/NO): NO